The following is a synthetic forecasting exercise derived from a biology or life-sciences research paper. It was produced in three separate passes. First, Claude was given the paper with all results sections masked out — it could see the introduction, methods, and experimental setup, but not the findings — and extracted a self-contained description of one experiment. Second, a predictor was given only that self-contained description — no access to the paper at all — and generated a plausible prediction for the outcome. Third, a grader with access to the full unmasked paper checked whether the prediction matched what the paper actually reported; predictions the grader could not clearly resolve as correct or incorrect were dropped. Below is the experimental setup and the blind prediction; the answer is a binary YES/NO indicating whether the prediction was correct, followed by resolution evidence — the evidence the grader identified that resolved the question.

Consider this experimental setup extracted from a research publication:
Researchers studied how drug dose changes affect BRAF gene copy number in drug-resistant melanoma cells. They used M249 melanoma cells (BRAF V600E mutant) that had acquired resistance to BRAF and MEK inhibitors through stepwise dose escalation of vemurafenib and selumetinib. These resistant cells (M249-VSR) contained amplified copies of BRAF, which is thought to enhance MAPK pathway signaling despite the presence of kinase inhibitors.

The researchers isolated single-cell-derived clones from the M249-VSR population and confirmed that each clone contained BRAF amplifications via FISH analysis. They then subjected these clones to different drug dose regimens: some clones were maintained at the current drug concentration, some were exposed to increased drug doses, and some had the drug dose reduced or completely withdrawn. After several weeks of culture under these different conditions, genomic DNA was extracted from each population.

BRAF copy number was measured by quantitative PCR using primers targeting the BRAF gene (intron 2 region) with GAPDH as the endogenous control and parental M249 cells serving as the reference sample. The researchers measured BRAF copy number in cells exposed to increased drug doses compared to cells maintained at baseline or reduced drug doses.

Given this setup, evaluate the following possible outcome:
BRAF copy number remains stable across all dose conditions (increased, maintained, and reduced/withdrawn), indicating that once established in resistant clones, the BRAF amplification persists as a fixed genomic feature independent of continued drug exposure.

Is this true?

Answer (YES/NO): NO